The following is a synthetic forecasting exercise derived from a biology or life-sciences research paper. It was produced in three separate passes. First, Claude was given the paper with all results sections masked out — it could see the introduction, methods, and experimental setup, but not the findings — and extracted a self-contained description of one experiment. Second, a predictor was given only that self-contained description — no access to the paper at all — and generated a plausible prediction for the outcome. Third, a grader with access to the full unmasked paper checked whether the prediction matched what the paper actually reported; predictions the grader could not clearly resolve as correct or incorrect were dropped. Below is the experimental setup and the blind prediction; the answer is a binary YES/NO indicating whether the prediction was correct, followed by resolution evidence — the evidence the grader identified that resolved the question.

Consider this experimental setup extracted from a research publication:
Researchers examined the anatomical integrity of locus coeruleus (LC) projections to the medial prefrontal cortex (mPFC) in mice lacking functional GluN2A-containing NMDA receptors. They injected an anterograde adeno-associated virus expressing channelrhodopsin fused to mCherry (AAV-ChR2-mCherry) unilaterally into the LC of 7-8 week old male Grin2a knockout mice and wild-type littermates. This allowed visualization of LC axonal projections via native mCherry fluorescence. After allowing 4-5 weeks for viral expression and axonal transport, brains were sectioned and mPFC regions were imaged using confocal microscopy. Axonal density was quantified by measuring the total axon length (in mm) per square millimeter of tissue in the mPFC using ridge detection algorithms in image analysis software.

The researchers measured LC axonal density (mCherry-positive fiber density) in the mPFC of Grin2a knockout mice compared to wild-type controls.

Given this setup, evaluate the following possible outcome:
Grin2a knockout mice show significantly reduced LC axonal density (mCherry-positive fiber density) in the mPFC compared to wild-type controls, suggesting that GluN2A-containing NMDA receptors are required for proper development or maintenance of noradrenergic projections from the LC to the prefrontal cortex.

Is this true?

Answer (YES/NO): NO